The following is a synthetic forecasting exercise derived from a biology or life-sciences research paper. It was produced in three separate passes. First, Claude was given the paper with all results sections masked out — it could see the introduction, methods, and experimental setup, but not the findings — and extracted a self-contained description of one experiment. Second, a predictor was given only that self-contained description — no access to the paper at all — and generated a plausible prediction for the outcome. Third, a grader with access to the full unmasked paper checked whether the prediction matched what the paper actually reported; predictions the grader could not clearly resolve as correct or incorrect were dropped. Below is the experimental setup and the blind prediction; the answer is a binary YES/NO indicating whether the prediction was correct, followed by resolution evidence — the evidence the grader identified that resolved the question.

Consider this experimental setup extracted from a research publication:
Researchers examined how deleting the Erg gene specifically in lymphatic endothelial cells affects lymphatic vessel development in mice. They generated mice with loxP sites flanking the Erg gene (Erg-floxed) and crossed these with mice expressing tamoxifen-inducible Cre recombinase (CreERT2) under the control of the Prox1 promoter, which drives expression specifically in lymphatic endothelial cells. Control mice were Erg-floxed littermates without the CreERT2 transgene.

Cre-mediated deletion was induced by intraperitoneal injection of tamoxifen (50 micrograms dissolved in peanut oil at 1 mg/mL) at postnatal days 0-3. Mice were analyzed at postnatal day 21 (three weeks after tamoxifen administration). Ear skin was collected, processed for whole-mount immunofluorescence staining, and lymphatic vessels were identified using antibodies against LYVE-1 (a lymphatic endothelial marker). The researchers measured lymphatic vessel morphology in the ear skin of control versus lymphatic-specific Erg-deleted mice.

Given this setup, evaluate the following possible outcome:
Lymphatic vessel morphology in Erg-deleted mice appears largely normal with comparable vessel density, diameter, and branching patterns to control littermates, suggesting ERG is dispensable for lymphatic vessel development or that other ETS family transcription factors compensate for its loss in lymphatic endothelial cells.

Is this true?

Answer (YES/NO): NO